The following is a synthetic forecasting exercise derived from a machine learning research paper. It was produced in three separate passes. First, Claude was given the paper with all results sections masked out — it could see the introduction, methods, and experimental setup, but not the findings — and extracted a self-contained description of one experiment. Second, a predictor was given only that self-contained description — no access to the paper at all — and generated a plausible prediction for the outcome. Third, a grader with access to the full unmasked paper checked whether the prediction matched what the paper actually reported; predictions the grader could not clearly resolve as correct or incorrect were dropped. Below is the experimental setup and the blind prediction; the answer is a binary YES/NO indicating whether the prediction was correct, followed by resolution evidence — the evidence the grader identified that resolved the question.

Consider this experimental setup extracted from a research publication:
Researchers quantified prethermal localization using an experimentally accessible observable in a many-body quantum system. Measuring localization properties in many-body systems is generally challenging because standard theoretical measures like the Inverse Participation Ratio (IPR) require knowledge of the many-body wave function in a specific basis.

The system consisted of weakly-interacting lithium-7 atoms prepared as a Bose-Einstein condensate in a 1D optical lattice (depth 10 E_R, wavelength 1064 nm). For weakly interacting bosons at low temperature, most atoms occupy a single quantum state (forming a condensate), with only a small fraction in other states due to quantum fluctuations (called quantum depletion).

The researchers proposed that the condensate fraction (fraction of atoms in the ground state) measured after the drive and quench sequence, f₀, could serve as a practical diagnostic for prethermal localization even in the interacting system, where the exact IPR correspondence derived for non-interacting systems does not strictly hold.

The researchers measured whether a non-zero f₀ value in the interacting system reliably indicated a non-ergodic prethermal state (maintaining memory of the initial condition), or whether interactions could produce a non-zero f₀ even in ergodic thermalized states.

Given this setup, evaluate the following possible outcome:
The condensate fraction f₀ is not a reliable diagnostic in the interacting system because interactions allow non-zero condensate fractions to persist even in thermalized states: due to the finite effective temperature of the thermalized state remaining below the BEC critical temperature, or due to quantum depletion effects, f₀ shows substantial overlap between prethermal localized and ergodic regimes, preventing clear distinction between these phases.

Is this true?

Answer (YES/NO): NO